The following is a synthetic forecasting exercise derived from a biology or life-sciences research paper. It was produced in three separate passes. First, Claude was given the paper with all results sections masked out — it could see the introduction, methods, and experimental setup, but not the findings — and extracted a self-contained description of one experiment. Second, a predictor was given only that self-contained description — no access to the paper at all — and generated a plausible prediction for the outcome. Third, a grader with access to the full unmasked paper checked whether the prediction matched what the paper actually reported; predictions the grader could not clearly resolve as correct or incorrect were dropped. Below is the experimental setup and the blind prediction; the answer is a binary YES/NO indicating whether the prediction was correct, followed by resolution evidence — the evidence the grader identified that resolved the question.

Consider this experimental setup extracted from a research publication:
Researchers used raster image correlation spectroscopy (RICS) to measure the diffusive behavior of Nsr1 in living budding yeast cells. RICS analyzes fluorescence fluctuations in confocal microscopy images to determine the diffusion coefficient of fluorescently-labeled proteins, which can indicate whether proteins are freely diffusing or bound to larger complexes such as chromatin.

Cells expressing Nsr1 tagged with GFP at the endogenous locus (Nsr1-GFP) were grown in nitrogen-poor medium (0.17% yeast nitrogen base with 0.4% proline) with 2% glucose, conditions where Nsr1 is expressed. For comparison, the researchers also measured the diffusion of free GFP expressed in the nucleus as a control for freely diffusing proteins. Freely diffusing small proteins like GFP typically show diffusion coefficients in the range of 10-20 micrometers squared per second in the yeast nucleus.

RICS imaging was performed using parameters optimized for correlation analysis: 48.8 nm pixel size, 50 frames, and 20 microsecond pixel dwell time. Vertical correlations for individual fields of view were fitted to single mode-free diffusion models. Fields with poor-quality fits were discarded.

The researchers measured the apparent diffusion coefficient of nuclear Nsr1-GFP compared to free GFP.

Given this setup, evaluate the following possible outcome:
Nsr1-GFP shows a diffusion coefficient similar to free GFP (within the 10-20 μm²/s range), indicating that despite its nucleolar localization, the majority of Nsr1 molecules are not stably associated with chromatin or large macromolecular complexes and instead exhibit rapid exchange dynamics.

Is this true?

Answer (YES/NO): NO